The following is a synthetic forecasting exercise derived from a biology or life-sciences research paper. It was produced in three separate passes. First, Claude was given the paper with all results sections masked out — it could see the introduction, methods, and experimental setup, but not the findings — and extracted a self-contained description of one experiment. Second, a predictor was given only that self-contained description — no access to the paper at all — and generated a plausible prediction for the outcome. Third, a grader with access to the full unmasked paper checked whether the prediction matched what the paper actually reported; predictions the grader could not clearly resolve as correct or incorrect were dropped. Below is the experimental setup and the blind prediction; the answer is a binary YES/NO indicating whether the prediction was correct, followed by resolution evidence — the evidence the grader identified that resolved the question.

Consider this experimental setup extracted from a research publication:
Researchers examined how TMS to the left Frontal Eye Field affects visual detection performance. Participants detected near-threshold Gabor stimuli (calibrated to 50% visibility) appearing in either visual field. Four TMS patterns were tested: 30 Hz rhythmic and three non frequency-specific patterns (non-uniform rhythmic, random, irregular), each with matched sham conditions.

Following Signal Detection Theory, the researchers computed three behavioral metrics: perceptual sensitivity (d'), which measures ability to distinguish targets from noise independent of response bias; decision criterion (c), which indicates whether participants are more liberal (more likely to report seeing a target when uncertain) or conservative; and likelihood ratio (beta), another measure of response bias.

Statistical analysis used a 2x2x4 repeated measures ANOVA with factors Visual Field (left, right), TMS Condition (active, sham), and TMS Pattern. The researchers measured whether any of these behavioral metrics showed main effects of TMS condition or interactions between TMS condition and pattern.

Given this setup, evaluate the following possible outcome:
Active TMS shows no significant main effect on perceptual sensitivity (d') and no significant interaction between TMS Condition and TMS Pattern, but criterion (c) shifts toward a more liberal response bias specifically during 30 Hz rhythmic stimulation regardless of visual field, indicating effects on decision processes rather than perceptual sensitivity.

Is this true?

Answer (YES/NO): NO